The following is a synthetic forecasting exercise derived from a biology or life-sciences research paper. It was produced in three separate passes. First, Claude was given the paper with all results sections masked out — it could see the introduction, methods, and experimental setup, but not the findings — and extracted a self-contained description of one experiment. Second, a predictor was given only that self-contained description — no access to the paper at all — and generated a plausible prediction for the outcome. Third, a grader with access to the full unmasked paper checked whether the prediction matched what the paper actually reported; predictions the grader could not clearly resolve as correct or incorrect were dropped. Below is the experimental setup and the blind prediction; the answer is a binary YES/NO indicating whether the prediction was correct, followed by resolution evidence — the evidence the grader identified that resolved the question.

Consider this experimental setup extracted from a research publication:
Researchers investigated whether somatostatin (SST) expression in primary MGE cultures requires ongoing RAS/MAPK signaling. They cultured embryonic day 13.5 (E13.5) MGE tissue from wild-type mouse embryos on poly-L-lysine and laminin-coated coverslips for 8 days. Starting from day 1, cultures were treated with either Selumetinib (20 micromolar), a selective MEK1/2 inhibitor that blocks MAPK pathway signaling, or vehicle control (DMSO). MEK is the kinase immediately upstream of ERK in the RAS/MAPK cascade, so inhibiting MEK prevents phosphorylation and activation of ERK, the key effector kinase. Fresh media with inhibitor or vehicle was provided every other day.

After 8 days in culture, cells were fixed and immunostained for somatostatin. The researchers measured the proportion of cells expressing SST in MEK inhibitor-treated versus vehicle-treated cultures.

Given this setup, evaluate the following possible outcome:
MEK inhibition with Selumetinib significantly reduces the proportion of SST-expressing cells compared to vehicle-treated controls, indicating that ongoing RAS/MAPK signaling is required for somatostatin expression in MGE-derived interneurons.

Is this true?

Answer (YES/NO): NO